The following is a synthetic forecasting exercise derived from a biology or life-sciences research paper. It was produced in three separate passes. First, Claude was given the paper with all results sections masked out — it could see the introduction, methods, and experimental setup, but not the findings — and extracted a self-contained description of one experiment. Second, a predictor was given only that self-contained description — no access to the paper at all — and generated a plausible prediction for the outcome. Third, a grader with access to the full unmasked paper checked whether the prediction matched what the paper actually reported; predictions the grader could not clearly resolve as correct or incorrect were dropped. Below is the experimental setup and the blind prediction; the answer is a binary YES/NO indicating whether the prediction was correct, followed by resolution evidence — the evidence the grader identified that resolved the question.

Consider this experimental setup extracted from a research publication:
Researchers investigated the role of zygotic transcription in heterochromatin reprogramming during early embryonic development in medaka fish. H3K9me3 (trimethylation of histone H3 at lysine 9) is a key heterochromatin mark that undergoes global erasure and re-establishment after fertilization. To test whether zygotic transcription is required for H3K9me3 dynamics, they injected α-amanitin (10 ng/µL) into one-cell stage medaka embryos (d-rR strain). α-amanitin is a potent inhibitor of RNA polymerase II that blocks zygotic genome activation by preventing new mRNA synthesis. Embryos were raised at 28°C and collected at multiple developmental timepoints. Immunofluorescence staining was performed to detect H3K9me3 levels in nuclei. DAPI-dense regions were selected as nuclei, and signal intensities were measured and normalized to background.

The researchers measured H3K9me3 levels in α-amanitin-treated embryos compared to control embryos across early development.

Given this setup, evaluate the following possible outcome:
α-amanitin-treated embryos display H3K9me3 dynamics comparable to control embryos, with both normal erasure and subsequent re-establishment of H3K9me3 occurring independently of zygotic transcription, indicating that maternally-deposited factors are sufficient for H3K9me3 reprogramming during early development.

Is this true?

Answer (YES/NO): YES